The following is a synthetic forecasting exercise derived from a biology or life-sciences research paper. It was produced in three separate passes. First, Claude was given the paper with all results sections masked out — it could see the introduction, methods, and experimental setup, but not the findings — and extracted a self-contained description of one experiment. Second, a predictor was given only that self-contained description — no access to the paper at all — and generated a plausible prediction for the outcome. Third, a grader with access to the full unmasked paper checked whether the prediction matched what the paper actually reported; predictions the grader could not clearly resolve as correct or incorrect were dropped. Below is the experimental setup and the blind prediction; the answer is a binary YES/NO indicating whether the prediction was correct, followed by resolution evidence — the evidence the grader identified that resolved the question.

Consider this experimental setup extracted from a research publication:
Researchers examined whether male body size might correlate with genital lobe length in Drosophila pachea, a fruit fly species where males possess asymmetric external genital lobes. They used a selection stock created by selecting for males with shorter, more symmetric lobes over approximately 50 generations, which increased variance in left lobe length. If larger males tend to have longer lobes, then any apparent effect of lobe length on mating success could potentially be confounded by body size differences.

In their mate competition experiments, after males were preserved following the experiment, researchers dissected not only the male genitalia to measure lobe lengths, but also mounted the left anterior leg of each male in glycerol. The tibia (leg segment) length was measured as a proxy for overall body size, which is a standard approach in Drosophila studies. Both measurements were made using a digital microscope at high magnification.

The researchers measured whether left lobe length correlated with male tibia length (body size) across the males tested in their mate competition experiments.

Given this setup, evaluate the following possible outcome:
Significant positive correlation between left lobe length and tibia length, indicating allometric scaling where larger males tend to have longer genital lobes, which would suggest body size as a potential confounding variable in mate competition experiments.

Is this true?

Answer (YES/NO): NO